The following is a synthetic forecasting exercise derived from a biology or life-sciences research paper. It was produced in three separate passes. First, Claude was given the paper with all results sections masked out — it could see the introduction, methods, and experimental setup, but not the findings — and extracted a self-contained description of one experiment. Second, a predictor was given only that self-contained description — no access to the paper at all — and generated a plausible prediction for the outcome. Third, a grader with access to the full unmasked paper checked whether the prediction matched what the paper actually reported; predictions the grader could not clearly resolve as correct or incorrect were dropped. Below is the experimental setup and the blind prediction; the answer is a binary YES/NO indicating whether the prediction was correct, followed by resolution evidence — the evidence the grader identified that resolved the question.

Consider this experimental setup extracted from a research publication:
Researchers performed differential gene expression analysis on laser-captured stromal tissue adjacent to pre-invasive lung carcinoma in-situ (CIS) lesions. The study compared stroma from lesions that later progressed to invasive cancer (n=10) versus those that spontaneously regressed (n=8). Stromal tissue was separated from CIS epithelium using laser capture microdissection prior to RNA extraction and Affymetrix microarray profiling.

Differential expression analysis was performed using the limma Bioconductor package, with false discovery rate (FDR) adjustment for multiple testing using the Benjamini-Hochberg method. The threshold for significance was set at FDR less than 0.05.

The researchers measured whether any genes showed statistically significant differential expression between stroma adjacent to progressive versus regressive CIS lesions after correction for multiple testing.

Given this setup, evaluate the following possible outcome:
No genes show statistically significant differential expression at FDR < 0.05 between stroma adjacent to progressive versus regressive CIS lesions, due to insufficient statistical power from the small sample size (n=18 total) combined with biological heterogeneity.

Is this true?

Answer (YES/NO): YES